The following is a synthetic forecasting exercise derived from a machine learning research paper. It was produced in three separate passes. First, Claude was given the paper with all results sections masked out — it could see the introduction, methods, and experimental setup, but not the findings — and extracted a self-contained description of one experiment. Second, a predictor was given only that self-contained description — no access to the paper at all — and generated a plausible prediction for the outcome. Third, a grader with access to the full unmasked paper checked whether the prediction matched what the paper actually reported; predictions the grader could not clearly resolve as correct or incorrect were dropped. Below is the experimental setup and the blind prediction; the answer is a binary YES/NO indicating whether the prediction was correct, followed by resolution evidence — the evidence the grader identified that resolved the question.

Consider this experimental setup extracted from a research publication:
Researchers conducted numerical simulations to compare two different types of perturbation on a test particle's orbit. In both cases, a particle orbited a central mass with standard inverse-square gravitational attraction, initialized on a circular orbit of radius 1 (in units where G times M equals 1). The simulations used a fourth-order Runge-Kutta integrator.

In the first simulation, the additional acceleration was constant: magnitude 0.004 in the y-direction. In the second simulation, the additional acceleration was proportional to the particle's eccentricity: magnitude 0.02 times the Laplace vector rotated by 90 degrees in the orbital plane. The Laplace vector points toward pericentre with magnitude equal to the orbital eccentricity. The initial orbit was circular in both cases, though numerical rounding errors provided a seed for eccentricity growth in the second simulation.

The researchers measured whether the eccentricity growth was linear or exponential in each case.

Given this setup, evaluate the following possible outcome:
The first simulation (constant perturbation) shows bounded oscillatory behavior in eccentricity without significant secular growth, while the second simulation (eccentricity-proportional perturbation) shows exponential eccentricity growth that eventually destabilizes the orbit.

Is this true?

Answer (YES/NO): NO